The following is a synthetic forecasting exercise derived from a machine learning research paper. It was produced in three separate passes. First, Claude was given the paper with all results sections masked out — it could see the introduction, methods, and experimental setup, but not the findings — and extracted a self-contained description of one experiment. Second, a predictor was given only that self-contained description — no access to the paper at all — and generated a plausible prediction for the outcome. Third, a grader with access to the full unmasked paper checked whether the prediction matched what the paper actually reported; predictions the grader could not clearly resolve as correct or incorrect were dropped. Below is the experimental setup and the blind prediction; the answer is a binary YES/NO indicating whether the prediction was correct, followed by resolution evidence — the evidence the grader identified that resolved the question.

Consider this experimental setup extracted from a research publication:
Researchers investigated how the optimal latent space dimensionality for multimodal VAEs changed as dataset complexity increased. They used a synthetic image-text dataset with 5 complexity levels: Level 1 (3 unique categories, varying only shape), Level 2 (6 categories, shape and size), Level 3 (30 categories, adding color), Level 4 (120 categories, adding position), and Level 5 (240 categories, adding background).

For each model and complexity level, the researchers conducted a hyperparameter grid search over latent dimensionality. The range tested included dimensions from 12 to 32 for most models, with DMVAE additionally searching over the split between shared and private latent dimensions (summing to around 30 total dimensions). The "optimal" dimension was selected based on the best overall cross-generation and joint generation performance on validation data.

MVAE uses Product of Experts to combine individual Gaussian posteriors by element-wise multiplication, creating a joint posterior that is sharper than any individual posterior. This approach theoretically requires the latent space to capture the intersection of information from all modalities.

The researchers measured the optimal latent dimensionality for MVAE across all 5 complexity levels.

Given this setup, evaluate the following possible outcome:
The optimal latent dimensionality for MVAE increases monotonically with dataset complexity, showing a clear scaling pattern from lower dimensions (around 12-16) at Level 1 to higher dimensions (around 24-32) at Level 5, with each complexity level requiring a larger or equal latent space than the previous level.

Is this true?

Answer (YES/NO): NO